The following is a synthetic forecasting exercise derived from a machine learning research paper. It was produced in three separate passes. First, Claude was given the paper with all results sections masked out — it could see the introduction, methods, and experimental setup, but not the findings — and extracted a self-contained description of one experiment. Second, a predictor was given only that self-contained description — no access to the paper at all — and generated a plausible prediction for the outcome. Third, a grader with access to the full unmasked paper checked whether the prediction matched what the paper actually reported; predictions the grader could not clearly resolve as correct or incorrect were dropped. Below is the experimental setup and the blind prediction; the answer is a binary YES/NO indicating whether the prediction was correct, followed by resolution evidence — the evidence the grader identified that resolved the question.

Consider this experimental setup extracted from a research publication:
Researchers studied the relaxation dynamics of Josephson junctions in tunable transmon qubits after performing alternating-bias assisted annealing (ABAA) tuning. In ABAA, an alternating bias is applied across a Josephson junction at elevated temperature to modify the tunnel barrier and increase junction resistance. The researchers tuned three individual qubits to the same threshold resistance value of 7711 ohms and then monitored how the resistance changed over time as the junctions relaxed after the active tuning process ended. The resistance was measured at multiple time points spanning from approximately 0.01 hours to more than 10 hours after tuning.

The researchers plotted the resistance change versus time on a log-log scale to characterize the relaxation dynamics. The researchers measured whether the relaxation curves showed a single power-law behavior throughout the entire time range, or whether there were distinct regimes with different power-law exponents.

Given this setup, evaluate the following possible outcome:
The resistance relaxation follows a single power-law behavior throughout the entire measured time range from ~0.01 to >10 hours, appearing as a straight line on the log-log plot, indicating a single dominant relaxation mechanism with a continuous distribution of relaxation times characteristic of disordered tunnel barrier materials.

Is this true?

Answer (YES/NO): NO